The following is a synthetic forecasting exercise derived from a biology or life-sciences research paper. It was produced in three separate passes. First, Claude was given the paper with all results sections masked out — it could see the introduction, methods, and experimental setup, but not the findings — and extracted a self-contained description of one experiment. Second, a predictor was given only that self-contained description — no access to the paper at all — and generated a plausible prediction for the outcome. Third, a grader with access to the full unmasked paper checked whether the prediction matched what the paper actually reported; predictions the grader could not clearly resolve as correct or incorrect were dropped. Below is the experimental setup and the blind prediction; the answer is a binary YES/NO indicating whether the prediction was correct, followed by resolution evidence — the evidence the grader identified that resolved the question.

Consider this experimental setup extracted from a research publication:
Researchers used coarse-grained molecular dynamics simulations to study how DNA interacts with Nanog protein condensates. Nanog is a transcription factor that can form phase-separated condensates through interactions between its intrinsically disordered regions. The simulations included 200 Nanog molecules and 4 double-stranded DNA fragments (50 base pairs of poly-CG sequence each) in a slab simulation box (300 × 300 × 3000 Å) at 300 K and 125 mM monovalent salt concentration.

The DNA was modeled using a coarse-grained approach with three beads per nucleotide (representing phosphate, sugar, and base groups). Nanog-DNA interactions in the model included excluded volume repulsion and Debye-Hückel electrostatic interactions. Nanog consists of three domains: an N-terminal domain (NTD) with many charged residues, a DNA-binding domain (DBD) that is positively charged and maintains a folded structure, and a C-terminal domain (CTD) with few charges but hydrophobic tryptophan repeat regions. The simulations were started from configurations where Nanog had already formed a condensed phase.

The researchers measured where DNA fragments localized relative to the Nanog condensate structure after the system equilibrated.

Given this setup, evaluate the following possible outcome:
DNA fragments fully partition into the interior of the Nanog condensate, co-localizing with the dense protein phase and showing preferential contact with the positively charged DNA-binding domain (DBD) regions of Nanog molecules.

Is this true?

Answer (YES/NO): NO